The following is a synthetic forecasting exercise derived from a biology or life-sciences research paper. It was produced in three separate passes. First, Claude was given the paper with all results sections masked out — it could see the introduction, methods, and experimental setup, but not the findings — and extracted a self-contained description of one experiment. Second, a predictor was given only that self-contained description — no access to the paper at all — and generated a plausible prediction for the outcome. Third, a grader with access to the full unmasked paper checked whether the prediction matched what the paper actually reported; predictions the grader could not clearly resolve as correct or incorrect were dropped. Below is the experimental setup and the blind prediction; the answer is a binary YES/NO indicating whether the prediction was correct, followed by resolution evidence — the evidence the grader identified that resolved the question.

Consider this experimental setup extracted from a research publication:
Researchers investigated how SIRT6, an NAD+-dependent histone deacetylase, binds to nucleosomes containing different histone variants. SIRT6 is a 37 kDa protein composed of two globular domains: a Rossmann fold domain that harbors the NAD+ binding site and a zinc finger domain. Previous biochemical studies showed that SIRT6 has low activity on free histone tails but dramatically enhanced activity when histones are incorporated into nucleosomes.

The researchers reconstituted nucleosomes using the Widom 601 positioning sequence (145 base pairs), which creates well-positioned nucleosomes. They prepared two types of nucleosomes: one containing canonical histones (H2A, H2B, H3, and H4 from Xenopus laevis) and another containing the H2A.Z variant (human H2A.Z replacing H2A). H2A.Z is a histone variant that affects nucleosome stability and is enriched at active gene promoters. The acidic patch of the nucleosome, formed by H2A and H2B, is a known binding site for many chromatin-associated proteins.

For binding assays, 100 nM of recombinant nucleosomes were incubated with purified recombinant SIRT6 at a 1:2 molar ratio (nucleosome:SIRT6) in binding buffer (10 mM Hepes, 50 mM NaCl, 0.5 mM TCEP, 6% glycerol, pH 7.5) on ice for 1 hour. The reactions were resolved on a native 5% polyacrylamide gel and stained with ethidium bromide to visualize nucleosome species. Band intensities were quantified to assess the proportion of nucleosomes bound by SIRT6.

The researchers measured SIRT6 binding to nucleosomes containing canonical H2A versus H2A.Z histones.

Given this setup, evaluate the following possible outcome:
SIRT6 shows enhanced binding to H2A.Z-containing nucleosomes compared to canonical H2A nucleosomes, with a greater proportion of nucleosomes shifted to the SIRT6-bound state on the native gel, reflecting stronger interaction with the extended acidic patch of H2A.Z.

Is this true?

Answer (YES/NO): NO